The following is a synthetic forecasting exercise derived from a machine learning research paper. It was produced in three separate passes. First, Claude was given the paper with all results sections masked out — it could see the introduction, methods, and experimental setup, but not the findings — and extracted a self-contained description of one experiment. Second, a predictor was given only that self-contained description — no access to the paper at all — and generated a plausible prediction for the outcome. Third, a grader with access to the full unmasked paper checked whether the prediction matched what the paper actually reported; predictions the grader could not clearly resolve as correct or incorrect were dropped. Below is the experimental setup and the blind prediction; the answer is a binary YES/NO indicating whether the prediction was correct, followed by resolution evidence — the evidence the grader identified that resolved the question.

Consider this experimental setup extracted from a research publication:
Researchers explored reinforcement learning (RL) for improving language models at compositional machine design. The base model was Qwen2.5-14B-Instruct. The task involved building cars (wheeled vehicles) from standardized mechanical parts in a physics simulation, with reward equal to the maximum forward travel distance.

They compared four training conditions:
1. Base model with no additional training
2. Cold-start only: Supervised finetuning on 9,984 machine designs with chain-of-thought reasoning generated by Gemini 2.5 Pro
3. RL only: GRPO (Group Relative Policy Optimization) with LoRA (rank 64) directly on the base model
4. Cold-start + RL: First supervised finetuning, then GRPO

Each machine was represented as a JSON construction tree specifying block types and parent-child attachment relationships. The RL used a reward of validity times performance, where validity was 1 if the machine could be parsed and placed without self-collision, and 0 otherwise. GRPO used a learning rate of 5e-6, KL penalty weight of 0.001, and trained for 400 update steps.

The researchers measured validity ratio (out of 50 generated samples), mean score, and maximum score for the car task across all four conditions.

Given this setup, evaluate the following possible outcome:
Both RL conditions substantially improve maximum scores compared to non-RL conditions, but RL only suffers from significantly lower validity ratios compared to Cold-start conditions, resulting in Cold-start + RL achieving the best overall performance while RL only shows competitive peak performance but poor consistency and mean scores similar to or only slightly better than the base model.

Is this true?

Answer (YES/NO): NO